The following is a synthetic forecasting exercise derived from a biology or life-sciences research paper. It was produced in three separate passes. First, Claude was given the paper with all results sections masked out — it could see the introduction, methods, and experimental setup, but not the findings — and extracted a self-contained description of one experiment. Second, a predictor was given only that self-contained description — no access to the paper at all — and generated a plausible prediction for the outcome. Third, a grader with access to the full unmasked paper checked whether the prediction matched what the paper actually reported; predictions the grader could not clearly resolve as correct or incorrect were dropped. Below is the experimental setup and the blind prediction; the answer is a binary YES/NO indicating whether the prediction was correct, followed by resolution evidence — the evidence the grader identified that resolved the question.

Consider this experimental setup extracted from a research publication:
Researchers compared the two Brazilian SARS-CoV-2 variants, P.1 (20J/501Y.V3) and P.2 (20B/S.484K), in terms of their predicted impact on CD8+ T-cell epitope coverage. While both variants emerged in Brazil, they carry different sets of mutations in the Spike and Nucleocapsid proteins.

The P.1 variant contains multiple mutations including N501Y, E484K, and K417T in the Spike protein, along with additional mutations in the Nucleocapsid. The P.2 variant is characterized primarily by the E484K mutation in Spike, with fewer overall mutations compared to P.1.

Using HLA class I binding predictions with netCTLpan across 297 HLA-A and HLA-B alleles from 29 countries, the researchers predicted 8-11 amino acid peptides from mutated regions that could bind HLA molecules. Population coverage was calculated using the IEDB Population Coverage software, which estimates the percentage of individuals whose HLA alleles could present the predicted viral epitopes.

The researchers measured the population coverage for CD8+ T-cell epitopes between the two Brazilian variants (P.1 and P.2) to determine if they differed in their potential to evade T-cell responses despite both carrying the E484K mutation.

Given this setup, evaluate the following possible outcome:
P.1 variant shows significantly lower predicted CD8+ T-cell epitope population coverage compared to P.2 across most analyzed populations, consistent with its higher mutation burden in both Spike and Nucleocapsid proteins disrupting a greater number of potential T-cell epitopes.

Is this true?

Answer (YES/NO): NO